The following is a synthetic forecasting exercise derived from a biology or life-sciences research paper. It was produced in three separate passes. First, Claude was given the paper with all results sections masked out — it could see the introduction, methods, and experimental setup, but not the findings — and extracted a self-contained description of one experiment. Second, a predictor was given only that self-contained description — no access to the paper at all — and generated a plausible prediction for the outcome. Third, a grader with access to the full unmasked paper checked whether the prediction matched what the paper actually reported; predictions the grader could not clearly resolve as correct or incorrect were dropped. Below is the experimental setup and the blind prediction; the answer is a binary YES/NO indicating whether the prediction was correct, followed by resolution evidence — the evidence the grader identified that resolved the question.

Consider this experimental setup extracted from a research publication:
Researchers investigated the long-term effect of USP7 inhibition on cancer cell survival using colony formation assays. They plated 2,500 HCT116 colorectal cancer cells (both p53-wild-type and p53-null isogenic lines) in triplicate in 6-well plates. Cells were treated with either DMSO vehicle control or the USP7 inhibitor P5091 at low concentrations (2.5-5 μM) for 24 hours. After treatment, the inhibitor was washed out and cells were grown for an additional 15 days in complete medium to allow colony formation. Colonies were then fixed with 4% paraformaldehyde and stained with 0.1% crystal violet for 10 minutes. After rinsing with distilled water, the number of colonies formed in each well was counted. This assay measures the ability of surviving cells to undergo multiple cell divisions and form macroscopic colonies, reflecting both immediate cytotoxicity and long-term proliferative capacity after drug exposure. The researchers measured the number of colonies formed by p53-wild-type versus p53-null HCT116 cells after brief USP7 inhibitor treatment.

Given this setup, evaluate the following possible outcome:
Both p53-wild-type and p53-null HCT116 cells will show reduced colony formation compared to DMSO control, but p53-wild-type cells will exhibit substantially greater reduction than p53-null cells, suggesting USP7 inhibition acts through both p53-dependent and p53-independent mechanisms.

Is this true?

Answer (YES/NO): NO